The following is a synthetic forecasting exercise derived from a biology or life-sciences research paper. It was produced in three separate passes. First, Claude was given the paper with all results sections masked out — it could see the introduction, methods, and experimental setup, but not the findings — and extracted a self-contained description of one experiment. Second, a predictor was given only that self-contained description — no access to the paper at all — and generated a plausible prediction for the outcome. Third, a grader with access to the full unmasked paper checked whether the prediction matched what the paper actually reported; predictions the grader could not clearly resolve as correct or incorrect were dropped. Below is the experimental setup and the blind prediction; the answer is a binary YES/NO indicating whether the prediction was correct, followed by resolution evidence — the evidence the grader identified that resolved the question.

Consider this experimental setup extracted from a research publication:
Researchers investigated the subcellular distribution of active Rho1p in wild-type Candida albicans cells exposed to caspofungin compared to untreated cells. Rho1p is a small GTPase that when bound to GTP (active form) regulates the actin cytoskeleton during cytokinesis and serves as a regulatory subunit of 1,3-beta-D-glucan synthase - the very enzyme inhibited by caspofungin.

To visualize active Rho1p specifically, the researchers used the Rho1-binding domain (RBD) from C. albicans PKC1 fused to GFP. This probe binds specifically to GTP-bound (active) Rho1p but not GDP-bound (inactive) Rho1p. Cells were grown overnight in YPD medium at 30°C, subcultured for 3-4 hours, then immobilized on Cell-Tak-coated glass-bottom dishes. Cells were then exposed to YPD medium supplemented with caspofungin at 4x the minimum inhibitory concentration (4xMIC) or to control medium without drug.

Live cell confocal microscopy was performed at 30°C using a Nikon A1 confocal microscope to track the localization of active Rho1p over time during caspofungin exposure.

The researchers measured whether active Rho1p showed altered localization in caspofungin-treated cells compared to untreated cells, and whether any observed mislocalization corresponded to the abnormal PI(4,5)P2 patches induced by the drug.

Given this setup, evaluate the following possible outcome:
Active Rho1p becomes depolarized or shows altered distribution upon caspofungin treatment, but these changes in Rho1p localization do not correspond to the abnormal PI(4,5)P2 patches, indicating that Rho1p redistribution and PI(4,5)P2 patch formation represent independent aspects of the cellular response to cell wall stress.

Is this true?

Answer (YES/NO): NO